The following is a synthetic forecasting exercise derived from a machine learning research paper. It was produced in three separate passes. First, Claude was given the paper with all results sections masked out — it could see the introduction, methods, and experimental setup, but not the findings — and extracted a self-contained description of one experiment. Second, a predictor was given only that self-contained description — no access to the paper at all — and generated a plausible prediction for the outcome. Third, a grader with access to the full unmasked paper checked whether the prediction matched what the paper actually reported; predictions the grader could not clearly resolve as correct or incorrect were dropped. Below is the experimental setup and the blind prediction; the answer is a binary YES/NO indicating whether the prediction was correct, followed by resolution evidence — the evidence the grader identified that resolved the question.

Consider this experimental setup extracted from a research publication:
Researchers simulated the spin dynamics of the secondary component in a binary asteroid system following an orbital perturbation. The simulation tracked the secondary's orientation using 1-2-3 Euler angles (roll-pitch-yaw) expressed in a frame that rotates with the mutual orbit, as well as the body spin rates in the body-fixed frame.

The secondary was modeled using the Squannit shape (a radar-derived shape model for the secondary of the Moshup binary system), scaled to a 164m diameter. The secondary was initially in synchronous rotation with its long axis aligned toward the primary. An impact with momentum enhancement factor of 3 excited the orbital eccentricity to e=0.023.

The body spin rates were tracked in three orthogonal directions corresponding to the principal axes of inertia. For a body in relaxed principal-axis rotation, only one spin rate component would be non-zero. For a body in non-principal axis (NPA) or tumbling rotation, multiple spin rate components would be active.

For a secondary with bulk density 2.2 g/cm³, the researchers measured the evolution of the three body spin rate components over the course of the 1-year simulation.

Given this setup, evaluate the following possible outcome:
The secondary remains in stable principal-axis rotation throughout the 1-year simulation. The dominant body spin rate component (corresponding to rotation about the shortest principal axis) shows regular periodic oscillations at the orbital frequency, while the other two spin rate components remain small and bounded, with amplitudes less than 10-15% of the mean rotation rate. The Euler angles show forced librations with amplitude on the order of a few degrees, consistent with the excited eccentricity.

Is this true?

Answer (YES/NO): NO